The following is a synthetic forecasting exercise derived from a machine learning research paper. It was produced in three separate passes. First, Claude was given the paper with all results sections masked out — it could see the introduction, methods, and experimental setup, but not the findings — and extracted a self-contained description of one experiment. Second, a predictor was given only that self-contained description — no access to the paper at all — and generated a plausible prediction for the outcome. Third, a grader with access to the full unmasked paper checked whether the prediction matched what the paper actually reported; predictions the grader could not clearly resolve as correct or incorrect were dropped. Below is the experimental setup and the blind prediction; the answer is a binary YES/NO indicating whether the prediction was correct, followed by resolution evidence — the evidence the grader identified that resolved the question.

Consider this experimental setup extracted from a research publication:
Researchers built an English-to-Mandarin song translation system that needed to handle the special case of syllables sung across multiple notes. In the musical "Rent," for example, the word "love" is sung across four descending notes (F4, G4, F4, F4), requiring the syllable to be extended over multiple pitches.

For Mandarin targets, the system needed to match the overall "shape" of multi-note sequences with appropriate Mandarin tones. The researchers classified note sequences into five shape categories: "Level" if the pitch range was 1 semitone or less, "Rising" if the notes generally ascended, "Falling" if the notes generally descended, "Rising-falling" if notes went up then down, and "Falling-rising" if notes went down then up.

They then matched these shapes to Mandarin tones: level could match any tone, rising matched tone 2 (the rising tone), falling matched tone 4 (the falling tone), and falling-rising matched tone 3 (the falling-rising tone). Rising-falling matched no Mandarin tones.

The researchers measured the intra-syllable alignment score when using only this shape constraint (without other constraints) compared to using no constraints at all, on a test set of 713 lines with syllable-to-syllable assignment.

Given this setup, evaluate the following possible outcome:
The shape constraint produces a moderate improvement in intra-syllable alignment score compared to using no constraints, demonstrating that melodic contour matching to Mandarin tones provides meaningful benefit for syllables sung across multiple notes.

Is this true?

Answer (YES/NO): YES